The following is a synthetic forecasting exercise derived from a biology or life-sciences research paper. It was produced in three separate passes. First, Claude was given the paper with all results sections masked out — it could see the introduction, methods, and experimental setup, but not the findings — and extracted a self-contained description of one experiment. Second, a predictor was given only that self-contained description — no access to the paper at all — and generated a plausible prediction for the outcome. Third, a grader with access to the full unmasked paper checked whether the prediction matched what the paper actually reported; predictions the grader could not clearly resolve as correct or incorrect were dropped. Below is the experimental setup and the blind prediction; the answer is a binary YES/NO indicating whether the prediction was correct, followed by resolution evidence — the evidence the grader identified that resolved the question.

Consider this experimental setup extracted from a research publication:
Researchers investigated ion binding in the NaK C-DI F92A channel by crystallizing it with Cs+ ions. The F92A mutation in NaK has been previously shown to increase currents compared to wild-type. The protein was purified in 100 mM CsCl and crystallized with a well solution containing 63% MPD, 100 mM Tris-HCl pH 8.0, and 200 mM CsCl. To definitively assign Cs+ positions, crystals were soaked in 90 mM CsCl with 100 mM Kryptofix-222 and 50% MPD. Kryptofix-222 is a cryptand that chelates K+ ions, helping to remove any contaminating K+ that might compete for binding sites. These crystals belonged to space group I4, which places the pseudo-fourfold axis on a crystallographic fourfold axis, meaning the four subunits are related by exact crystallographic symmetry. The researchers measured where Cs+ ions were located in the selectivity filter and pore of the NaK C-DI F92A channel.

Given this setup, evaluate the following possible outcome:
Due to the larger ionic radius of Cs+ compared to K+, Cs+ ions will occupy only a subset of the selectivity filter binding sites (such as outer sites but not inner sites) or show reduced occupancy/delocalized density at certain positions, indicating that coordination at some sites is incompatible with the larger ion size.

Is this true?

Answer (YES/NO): NO